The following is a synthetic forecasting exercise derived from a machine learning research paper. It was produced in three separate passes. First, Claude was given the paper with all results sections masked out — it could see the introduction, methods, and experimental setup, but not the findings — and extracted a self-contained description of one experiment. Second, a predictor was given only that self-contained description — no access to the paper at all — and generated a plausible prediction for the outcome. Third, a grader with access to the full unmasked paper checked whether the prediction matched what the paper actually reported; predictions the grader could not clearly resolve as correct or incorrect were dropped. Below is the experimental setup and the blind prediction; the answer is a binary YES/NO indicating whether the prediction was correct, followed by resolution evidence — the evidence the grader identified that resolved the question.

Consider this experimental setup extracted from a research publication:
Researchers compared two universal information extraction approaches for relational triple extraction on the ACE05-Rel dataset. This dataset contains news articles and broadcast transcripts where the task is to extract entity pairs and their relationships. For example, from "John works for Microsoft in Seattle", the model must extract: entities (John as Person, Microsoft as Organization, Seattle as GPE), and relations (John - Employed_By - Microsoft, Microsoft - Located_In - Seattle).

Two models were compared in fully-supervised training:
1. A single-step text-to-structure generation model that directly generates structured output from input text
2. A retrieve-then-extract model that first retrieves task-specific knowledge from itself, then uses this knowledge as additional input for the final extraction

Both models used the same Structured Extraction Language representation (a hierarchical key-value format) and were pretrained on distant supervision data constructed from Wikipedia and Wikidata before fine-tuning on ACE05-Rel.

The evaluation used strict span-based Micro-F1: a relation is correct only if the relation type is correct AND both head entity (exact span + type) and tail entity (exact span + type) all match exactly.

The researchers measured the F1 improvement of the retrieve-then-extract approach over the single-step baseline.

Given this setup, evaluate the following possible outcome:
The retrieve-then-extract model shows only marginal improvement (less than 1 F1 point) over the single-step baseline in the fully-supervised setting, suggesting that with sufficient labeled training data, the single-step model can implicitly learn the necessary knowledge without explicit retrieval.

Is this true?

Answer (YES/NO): NO